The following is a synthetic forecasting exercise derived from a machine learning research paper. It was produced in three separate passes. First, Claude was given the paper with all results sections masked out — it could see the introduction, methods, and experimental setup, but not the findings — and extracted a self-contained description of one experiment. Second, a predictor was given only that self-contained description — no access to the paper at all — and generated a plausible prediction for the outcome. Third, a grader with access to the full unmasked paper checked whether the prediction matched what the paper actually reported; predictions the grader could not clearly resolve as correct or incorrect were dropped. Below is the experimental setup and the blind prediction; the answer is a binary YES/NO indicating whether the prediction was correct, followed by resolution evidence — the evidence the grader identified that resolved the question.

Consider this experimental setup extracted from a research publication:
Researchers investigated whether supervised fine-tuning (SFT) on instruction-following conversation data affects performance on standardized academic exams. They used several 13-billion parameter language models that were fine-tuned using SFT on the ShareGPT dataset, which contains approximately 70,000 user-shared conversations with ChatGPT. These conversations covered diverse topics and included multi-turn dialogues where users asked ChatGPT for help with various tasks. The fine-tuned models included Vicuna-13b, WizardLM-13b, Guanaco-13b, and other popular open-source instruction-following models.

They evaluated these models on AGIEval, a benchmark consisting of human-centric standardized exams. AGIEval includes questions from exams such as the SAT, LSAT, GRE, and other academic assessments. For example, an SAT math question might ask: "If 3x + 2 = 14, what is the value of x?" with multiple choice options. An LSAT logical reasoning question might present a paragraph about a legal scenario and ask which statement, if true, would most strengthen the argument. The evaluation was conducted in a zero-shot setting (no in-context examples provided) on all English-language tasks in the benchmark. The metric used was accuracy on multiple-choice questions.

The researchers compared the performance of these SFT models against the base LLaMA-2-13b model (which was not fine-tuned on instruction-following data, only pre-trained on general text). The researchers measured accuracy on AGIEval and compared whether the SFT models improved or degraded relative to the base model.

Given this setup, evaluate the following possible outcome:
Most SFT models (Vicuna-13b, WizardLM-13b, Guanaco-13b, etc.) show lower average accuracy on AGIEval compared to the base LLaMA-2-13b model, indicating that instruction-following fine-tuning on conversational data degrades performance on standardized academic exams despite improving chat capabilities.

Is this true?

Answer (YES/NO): YES